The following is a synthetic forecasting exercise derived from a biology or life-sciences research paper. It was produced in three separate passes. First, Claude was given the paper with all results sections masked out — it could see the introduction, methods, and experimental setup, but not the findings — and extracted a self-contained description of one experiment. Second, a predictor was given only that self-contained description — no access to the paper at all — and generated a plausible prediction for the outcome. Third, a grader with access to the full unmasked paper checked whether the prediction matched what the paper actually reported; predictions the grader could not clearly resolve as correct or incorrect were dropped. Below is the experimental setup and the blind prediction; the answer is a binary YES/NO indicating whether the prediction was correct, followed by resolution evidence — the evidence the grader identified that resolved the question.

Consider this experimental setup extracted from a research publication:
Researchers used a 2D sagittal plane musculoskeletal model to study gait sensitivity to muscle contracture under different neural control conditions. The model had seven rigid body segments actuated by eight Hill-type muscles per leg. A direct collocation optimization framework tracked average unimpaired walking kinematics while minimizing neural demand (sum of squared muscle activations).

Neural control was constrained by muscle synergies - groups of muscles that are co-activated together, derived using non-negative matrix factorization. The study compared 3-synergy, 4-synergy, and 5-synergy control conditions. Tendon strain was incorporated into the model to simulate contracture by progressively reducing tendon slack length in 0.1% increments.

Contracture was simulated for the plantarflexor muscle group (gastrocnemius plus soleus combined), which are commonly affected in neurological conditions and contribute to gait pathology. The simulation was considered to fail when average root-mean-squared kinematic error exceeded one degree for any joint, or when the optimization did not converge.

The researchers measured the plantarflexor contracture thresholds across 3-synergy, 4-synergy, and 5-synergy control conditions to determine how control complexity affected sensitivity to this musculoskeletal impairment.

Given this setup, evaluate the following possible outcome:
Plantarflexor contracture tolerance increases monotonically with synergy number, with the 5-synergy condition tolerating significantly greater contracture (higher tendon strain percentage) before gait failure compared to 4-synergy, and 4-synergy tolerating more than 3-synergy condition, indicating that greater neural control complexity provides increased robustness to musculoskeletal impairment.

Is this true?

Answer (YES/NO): NO